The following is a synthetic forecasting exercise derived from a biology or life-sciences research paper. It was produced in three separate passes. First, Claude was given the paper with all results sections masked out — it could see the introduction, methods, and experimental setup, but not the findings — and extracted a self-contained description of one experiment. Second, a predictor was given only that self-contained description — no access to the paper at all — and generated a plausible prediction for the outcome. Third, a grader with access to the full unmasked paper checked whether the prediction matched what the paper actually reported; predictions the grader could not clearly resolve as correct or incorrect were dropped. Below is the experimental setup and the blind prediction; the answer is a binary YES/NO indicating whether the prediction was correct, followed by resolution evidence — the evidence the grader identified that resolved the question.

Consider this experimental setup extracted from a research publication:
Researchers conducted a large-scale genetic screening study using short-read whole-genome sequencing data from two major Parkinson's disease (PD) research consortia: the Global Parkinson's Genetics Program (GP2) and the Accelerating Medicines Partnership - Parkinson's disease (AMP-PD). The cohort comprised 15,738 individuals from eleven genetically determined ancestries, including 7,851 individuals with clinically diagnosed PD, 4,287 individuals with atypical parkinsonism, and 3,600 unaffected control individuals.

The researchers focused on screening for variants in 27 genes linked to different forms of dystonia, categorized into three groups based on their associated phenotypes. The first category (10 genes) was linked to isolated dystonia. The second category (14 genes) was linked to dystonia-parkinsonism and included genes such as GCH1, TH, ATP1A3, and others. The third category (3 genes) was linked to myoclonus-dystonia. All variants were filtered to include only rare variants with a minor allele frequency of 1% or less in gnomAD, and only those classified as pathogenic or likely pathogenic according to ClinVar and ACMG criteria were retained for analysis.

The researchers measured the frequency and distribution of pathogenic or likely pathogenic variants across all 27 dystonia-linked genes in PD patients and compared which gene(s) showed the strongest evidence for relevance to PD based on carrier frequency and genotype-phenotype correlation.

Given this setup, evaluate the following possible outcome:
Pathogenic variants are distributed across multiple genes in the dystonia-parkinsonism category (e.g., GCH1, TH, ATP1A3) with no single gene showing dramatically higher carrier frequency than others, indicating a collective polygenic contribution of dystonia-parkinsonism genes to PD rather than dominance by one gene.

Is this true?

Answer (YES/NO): NO